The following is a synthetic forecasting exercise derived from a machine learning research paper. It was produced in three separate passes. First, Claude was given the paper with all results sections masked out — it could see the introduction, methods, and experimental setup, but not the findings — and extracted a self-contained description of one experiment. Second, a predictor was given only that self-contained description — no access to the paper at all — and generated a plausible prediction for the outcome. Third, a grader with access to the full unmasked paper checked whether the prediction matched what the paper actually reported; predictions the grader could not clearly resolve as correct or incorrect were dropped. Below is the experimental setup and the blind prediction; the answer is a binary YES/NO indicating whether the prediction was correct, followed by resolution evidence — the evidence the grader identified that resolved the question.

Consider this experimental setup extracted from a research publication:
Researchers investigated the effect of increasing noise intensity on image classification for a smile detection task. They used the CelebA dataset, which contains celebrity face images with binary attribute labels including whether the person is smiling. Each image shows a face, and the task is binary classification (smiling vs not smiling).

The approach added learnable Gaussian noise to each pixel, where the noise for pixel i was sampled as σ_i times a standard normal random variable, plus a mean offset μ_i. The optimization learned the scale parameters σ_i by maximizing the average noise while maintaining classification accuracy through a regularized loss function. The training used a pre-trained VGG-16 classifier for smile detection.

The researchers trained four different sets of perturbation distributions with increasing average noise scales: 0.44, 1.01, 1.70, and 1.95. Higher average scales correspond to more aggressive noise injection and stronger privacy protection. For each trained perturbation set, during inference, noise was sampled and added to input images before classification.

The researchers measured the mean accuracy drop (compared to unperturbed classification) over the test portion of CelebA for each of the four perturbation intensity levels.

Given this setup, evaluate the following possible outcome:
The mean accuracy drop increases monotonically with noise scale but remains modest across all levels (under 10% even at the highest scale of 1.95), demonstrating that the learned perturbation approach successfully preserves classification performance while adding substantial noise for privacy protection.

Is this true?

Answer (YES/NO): NO